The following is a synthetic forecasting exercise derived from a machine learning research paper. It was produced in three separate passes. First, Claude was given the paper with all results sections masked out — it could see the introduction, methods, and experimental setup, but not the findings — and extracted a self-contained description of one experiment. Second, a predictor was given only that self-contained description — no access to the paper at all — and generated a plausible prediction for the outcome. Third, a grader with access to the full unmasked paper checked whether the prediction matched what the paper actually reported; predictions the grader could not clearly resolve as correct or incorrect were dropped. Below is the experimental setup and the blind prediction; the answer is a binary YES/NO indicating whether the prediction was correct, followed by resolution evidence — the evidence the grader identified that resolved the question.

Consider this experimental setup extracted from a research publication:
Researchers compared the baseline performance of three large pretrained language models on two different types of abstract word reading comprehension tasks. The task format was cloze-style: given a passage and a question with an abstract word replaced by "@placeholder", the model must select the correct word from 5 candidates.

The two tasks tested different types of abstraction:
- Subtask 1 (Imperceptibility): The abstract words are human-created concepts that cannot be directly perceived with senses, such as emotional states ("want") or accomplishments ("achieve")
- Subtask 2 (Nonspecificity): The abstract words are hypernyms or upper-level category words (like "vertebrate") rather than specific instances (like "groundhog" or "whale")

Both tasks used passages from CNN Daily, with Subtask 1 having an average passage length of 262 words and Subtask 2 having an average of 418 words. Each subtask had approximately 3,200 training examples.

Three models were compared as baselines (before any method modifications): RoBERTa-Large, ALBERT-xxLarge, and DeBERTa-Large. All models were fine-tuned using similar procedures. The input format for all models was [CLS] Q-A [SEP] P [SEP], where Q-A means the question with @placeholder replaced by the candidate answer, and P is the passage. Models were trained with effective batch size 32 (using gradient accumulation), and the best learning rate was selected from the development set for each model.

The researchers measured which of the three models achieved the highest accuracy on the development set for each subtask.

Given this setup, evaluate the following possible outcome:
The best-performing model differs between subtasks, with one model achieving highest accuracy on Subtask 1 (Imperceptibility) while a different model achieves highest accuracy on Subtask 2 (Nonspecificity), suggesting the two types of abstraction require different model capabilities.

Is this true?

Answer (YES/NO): YES